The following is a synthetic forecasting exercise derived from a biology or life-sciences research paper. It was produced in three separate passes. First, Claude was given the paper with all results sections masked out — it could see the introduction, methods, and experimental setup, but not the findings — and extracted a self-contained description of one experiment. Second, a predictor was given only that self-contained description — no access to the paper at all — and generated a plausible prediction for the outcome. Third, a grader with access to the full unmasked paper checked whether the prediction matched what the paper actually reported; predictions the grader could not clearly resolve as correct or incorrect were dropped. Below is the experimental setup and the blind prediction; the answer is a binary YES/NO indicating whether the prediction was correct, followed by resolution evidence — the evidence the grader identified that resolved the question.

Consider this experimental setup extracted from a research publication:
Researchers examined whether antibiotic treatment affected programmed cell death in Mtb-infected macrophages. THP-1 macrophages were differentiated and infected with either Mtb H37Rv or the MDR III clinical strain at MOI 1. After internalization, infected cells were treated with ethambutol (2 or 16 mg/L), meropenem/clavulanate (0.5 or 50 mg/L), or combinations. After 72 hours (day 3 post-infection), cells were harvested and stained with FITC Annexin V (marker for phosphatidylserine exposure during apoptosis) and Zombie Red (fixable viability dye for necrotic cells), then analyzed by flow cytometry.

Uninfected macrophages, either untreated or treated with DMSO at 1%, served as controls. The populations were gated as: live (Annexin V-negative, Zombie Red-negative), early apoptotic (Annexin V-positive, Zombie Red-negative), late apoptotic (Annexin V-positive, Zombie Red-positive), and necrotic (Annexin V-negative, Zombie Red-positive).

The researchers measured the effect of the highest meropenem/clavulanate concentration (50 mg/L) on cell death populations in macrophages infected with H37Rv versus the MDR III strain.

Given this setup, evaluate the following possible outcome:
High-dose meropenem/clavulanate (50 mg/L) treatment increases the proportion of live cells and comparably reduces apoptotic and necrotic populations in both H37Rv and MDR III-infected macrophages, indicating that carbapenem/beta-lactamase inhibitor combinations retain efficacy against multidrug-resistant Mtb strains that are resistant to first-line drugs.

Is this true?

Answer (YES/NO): NO